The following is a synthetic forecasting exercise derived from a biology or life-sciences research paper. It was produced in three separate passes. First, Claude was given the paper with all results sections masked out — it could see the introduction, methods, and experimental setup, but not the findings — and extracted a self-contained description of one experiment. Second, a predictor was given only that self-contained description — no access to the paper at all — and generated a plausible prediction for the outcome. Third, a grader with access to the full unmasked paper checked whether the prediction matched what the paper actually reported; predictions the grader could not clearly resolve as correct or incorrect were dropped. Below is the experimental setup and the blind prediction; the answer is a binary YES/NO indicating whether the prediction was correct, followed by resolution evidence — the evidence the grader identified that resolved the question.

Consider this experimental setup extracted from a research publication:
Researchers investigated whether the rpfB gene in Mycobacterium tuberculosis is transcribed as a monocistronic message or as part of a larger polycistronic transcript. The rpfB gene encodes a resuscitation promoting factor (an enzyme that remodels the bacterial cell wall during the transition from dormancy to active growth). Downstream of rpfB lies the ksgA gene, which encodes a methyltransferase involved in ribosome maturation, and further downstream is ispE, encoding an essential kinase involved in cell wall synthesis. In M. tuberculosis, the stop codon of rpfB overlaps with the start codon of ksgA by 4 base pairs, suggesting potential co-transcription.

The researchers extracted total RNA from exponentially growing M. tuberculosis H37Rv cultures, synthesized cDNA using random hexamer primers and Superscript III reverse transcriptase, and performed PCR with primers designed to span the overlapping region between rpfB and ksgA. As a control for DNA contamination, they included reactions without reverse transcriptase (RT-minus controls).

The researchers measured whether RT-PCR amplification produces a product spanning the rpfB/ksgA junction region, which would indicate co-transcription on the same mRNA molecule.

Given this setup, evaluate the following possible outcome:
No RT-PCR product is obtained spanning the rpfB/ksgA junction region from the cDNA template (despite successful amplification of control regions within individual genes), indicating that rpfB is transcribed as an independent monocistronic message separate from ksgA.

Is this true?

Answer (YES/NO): NO